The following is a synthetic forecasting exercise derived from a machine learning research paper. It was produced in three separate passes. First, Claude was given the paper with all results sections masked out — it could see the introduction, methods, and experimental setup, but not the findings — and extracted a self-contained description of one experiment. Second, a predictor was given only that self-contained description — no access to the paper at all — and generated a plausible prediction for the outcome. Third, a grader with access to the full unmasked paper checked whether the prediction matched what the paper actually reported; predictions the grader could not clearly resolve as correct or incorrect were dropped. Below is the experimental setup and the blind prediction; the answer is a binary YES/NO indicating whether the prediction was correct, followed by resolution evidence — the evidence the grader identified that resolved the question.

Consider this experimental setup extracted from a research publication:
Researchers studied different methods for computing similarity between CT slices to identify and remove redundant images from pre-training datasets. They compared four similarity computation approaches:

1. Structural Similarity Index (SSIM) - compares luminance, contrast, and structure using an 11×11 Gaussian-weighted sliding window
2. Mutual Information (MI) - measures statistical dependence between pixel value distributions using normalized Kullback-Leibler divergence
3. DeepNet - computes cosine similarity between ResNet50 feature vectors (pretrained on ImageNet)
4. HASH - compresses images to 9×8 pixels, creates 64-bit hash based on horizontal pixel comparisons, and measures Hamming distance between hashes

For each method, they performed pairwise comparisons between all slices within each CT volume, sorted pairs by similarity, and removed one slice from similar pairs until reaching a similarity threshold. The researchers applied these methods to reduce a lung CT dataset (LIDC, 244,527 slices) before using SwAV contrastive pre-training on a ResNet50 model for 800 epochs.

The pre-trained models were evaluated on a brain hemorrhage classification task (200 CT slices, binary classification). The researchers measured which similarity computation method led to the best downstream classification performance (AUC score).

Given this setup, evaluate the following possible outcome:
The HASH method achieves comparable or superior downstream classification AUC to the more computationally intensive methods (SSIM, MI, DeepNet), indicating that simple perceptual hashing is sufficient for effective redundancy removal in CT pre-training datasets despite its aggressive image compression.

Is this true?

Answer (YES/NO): YES